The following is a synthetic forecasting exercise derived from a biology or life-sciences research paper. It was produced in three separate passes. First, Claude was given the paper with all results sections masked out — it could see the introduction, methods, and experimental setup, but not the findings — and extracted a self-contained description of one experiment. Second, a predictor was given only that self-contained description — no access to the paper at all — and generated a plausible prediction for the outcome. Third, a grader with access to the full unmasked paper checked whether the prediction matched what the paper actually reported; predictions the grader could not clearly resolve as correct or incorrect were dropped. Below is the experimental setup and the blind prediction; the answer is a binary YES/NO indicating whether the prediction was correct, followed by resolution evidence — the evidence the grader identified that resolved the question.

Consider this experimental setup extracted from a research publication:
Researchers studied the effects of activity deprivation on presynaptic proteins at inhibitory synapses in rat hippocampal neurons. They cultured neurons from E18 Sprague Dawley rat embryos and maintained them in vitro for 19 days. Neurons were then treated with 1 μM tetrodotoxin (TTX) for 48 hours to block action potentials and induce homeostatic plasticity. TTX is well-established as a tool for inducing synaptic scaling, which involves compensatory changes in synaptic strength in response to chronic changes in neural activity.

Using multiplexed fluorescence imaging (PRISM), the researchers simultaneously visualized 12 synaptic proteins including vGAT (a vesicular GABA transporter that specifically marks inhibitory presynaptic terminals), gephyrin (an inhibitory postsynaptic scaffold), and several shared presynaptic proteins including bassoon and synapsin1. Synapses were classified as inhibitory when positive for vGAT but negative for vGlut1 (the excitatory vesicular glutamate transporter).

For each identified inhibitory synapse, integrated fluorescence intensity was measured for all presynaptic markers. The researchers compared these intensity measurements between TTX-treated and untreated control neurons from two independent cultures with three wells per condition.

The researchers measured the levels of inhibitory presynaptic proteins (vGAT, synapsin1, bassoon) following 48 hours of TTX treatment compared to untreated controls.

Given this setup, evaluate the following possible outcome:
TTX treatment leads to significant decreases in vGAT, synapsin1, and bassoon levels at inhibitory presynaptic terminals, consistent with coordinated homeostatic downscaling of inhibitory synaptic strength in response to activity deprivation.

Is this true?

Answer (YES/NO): NO